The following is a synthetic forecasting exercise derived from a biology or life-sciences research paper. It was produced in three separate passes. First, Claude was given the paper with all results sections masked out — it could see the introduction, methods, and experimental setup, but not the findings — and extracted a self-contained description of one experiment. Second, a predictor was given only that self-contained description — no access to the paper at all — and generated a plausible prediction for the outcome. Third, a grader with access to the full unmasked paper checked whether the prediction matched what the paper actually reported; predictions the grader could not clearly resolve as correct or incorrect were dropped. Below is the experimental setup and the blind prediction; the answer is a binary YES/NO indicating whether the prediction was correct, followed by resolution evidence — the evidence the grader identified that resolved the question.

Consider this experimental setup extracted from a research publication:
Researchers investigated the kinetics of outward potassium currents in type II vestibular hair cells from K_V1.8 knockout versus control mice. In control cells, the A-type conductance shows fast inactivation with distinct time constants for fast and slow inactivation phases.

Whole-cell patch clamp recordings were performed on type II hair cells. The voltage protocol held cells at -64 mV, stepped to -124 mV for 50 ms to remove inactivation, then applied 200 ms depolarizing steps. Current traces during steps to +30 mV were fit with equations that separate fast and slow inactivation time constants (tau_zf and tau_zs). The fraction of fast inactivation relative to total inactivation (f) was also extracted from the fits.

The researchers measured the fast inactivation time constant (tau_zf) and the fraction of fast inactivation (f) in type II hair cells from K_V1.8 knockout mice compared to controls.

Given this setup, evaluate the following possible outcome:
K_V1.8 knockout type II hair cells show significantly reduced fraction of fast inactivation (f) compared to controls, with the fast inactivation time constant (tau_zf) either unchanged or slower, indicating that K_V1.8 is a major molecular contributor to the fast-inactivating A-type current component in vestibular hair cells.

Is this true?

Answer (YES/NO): YES